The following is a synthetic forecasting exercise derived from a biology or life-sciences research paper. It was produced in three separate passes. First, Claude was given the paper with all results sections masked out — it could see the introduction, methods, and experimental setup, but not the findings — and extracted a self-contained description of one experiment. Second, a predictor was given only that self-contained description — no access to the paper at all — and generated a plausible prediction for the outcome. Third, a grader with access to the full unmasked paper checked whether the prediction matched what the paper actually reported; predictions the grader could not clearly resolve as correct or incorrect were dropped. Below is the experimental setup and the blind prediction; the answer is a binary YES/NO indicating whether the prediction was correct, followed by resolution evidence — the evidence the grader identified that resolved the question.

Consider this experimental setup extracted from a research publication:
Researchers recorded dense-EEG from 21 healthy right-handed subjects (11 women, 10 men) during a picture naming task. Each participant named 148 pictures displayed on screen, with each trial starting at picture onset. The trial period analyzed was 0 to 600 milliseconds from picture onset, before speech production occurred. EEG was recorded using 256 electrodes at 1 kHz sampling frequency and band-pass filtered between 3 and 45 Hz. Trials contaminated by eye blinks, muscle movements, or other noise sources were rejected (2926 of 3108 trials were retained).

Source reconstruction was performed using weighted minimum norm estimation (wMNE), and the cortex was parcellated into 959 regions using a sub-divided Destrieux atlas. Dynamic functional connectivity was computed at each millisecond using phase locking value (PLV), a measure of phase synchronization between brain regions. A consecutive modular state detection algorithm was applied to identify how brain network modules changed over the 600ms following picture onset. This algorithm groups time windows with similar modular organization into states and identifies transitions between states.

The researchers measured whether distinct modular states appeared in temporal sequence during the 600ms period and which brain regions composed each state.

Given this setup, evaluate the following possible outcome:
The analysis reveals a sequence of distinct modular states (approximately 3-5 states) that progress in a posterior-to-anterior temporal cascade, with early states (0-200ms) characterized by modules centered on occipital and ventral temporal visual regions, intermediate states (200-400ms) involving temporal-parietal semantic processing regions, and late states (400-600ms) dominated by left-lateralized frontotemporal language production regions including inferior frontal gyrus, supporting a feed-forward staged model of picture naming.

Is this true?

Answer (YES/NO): NO